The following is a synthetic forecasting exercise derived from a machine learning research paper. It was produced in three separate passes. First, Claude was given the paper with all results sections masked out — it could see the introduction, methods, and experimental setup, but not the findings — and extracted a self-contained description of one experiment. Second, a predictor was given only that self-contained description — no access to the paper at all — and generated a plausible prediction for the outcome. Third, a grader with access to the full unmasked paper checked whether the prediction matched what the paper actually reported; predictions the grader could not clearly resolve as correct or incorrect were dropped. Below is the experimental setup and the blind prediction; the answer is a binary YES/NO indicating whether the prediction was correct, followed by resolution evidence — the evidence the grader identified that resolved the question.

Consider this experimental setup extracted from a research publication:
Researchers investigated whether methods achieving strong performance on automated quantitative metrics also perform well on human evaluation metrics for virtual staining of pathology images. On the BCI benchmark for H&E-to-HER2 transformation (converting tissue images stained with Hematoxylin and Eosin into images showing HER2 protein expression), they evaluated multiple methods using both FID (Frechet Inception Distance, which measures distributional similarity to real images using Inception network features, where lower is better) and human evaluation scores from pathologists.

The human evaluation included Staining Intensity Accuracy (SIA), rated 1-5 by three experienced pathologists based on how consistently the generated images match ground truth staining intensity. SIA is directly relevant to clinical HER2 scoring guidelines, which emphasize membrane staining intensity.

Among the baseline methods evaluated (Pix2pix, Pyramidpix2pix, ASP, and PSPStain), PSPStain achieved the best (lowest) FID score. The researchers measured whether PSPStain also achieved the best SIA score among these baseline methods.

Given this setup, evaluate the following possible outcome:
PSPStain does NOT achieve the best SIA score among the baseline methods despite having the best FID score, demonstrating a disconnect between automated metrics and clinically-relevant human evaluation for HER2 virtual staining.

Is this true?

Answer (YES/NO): NO